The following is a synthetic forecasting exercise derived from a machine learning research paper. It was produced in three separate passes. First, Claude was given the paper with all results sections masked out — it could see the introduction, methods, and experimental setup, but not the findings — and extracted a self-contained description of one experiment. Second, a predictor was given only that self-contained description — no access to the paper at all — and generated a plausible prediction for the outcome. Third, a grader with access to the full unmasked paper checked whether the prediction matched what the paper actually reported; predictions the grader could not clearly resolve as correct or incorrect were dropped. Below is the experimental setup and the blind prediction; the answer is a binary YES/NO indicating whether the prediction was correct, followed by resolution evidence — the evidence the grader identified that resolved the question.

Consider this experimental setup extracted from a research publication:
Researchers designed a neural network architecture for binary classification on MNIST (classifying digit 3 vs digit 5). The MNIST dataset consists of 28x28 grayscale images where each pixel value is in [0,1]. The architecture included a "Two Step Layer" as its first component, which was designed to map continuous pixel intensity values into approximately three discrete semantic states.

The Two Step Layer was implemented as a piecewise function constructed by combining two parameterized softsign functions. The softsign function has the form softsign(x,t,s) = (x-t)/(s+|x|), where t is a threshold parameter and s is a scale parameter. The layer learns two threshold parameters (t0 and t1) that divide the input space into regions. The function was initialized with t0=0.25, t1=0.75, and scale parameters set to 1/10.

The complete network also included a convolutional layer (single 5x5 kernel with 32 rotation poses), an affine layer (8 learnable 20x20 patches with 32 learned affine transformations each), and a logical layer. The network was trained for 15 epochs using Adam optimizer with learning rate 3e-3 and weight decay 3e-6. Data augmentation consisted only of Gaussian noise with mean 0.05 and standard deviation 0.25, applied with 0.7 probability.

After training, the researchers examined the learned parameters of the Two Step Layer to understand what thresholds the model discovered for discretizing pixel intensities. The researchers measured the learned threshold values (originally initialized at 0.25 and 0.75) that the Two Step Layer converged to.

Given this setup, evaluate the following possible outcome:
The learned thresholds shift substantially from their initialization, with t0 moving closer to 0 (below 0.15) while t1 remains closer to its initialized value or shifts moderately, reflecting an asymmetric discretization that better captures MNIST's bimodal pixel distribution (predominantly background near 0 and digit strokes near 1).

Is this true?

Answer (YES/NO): NO